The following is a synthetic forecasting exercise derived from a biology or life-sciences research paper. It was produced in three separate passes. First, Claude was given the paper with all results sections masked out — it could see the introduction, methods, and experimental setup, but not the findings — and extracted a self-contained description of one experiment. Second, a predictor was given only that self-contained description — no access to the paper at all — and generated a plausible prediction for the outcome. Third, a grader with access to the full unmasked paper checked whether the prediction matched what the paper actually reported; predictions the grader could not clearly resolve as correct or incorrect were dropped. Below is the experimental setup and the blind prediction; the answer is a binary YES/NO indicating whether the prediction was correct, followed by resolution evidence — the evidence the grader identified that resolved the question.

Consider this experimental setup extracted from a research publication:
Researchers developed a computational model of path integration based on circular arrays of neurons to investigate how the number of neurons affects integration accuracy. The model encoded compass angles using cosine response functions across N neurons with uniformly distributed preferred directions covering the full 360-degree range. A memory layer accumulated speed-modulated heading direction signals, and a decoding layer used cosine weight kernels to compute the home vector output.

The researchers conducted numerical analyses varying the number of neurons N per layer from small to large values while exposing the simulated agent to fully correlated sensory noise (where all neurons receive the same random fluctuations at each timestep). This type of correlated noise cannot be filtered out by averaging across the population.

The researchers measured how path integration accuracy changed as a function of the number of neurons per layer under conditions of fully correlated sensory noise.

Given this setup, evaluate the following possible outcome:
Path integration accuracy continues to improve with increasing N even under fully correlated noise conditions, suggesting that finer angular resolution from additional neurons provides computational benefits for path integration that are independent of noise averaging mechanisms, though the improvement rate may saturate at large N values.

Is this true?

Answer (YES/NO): YES